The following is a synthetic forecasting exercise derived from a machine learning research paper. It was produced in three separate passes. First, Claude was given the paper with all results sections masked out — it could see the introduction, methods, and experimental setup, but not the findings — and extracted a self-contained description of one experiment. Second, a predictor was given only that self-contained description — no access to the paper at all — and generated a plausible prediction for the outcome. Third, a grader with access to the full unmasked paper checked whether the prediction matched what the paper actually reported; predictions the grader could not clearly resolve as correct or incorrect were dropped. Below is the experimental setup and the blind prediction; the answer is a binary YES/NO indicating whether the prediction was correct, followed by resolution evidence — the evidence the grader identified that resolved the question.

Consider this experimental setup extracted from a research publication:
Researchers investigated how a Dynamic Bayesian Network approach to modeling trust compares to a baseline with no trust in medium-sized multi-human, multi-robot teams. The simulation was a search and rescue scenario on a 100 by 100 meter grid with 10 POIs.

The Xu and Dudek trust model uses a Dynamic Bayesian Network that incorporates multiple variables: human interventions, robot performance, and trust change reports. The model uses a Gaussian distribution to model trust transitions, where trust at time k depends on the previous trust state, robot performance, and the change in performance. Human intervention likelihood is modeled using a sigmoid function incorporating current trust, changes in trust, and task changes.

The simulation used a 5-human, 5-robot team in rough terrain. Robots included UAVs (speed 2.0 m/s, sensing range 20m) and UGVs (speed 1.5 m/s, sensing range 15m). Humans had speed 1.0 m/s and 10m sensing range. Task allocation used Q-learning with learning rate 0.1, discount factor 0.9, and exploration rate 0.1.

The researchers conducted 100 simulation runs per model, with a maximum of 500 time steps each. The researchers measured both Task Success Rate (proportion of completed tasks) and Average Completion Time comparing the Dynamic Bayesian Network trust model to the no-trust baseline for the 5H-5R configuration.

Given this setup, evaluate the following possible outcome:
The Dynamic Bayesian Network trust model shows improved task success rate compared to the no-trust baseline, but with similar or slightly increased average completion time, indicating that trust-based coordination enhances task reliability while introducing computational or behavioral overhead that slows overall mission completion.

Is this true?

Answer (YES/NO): NO